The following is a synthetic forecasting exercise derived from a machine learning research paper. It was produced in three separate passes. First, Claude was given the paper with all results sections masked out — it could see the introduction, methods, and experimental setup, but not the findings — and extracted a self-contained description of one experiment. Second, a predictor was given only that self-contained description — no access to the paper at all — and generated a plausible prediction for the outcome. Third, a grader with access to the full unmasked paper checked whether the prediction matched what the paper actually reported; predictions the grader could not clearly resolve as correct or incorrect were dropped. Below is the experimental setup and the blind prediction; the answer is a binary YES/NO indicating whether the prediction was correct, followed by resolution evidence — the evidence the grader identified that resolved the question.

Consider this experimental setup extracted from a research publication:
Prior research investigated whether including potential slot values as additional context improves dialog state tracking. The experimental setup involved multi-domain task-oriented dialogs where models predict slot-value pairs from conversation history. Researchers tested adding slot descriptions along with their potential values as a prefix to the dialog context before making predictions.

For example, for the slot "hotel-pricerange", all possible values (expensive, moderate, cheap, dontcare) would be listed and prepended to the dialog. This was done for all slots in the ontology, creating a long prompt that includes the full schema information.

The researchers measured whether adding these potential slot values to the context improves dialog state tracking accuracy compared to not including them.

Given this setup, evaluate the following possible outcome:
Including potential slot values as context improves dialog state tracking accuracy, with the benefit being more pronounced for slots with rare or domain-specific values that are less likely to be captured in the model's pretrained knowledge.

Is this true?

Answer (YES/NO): NO